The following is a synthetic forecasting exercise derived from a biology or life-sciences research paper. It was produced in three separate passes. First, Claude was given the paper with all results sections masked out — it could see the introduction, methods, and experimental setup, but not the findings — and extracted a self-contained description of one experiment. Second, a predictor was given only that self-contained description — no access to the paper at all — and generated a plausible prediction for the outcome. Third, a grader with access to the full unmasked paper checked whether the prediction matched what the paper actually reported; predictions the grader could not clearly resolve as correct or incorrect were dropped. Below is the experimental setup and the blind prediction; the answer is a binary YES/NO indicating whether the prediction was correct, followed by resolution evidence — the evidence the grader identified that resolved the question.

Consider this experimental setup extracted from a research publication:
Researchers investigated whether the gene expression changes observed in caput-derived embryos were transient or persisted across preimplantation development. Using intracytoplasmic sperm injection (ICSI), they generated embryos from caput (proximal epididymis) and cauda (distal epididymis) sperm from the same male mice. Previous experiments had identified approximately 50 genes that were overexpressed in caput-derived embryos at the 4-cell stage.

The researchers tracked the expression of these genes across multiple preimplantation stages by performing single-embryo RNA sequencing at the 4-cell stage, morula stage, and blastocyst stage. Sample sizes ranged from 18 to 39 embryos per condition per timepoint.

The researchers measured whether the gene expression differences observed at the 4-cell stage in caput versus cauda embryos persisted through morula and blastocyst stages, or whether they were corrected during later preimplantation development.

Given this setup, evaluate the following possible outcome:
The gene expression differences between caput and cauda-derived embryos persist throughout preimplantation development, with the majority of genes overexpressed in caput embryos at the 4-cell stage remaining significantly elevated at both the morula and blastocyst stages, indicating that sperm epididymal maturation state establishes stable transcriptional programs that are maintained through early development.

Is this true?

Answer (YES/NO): YES